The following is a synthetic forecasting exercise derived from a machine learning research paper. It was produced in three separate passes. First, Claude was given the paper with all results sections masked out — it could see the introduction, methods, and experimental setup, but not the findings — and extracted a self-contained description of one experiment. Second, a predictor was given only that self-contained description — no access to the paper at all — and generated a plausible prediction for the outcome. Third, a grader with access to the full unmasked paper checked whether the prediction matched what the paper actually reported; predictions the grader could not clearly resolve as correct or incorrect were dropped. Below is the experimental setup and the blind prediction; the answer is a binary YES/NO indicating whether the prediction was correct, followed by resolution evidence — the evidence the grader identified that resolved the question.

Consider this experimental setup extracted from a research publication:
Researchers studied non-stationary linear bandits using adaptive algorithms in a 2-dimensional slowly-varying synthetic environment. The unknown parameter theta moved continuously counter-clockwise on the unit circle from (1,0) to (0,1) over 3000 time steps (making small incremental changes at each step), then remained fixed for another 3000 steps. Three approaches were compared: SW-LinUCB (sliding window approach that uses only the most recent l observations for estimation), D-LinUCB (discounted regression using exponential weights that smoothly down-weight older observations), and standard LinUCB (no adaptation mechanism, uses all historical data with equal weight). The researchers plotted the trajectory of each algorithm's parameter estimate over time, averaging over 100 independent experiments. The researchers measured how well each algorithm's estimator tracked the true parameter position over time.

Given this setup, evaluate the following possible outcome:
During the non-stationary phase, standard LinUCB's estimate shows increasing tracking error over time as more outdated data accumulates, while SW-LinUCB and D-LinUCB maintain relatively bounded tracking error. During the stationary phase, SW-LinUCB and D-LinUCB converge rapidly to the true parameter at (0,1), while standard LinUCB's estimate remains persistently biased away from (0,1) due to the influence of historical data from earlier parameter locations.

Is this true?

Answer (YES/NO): NO